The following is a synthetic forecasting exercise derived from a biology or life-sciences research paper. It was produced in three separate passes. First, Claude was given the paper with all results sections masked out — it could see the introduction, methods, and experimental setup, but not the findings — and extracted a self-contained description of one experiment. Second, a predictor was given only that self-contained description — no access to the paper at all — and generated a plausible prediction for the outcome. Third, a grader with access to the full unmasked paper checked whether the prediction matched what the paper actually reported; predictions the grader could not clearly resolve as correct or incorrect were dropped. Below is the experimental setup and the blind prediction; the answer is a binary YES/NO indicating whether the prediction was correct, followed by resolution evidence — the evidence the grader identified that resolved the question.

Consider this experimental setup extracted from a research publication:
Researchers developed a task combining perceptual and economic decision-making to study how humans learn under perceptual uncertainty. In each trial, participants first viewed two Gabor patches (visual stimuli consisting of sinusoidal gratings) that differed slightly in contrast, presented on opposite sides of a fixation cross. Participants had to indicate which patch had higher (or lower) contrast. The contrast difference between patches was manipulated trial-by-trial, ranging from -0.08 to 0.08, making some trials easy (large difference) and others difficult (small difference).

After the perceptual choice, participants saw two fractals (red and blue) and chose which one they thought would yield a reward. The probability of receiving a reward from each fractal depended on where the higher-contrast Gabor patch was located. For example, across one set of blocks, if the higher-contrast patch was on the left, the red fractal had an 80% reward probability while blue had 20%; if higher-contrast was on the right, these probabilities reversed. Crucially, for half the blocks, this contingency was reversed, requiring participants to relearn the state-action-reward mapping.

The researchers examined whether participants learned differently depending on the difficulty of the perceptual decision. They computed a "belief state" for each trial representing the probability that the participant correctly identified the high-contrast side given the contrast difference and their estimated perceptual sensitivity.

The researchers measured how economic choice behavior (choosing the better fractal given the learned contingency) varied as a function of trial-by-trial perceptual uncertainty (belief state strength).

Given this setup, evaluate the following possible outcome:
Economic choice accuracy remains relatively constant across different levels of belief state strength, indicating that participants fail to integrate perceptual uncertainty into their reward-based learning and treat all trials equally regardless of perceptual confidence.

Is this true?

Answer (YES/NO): NO